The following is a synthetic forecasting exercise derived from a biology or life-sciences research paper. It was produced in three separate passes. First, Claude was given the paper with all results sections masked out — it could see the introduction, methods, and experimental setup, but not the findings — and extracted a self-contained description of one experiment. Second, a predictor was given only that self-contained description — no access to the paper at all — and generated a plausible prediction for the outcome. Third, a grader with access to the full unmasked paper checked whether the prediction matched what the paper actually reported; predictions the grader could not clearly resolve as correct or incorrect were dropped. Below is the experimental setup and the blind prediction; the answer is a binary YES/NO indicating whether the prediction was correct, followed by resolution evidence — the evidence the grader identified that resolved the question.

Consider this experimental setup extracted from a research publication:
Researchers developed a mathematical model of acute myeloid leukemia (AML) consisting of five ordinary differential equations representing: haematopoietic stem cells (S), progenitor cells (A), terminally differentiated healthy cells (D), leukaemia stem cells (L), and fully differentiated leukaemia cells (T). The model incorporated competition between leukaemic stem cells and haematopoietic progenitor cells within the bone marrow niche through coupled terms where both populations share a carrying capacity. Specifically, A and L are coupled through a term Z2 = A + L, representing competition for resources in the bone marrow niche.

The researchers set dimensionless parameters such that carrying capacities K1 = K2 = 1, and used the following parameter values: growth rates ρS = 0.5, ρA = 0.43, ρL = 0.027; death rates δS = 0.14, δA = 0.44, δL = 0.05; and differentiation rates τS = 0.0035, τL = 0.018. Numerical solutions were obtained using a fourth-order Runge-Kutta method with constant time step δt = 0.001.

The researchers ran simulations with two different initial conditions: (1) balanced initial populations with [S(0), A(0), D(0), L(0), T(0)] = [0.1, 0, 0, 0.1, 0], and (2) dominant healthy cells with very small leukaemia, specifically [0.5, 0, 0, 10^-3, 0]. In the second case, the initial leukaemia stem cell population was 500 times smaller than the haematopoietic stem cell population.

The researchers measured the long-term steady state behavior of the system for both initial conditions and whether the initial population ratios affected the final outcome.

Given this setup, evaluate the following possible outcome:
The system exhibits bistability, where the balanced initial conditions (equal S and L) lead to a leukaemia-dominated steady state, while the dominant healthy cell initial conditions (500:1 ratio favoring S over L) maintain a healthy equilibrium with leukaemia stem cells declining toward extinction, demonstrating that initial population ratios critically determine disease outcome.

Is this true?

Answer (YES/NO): NO